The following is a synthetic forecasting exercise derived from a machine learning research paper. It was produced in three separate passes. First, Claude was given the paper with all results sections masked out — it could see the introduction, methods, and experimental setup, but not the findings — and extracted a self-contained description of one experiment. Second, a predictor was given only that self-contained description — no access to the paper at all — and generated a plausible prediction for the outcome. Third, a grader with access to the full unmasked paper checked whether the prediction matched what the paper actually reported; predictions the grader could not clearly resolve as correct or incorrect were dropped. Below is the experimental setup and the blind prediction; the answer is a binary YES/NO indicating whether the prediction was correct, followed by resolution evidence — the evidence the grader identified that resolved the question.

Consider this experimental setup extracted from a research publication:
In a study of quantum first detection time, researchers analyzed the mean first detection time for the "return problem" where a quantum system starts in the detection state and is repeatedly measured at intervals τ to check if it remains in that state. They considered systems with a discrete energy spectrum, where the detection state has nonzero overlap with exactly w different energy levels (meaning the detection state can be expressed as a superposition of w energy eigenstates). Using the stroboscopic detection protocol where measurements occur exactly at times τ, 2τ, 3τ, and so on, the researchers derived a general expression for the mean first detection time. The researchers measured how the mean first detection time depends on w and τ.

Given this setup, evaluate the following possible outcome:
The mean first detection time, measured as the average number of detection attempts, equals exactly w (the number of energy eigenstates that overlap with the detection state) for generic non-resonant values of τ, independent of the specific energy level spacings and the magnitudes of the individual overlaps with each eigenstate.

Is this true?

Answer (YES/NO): YES